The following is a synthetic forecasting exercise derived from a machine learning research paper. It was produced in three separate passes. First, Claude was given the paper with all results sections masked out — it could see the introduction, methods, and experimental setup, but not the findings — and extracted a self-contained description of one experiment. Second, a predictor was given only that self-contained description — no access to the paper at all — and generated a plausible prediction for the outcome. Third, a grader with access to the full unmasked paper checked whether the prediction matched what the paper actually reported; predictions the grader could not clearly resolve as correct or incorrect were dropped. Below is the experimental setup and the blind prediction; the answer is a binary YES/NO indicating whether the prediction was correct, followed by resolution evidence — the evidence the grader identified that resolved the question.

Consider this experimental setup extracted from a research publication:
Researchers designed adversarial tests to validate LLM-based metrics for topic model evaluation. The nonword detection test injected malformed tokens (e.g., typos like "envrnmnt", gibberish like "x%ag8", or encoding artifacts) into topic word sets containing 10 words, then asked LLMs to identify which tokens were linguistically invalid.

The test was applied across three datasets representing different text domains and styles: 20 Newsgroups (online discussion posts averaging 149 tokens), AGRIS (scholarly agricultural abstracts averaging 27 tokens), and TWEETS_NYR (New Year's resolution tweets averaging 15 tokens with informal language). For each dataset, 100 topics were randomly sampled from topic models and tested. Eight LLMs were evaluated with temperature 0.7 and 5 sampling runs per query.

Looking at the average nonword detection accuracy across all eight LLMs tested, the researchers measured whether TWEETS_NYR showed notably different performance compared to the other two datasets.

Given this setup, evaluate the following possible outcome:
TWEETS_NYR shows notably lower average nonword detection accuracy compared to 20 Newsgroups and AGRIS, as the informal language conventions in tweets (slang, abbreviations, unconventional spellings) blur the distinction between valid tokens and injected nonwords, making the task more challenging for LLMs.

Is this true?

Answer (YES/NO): YES